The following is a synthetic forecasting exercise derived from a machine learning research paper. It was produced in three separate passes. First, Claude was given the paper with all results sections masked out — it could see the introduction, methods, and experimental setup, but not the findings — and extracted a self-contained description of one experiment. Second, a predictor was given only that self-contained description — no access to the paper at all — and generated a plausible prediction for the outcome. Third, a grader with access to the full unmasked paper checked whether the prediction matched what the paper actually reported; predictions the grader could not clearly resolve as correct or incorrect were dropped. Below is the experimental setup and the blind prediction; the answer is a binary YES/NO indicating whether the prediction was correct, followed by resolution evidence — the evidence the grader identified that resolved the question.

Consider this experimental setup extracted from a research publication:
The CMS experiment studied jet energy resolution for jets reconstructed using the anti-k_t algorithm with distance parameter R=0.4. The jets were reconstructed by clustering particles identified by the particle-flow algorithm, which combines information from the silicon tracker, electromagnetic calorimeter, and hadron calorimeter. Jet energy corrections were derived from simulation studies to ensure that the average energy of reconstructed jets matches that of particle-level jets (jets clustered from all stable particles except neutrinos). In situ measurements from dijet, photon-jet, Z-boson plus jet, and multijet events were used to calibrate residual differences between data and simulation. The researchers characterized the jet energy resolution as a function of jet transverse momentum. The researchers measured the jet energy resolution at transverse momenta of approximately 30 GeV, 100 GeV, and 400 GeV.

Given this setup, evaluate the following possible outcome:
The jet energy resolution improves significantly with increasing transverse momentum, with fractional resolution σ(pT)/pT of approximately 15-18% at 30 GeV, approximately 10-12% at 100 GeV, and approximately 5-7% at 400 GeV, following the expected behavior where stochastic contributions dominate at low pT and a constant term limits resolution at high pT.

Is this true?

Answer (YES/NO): NO